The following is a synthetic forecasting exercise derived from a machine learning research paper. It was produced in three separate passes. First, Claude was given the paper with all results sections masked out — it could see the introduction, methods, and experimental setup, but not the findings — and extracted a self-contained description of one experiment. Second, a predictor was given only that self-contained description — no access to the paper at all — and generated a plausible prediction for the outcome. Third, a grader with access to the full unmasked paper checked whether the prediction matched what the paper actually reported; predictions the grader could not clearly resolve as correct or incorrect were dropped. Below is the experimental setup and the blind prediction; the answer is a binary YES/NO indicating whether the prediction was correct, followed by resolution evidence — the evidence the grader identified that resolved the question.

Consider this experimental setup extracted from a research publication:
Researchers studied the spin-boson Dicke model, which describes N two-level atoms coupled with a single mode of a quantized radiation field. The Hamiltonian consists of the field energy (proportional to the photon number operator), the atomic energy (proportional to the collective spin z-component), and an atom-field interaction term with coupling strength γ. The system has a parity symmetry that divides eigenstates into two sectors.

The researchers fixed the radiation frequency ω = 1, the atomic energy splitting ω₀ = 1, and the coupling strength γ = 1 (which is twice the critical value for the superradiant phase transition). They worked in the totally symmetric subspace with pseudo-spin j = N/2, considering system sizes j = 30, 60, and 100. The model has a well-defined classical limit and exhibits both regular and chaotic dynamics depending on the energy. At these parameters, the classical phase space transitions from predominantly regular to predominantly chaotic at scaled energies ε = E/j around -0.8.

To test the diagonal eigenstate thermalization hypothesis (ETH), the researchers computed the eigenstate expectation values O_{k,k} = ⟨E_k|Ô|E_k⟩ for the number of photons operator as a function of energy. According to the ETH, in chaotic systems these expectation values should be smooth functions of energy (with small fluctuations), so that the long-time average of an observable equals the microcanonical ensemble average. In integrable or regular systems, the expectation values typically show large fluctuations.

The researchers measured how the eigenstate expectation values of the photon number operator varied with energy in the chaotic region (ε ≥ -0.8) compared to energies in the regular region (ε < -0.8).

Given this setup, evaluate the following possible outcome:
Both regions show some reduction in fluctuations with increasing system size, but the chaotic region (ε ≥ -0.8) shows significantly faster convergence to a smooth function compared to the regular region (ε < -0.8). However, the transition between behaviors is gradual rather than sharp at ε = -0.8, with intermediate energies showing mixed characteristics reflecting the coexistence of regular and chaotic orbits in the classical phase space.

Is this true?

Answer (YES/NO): NO